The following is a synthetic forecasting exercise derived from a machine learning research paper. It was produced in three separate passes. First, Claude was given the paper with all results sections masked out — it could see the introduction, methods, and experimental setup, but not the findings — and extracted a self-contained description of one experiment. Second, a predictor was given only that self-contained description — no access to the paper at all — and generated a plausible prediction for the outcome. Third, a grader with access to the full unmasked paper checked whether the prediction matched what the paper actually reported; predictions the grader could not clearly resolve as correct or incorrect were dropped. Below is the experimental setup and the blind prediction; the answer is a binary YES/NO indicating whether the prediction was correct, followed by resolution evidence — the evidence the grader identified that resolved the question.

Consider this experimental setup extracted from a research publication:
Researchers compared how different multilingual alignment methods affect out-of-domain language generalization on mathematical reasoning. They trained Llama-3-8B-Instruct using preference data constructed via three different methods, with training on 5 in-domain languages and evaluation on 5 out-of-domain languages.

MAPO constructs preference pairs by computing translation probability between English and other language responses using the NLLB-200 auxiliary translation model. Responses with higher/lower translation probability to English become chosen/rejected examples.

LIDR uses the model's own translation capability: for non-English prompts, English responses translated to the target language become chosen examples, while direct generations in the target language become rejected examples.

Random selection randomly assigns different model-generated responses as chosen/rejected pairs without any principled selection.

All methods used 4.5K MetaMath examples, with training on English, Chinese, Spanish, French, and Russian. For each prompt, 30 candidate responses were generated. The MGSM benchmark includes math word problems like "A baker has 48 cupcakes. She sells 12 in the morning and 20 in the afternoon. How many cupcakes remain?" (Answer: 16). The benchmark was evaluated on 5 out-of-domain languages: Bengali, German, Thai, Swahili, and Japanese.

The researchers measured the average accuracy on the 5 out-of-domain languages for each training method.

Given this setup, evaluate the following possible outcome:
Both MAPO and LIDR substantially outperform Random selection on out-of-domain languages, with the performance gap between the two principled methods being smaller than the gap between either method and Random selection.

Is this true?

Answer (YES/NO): NO